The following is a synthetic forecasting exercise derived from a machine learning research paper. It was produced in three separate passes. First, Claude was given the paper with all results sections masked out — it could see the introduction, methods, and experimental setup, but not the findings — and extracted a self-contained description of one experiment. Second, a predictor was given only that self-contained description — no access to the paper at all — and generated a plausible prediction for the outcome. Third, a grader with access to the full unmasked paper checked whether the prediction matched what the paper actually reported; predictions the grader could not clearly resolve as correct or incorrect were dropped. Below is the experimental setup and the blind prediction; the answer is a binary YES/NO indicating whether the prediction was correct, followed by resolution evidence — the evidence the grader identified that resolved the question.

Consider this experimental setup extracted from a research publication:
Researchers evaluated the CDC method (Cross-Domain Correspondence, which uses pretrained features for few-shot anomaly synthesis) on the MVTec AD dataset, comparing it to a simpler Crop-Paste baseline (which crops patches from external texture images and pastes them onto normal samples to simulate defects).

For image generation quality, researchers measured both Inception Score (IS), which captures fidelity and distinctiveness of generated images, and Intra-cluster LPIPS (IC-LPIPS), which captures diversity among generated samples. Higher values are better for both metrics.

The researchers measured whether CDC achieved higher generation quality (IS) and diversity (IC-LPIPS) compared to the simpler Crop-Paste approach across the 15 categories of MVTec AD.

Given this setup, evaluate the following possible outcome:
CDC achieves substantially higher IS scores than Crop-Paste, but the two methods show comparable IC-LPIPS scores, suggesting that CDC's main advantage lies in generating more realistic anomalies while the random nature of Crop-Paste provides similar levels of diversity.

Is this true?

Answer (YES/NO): NO